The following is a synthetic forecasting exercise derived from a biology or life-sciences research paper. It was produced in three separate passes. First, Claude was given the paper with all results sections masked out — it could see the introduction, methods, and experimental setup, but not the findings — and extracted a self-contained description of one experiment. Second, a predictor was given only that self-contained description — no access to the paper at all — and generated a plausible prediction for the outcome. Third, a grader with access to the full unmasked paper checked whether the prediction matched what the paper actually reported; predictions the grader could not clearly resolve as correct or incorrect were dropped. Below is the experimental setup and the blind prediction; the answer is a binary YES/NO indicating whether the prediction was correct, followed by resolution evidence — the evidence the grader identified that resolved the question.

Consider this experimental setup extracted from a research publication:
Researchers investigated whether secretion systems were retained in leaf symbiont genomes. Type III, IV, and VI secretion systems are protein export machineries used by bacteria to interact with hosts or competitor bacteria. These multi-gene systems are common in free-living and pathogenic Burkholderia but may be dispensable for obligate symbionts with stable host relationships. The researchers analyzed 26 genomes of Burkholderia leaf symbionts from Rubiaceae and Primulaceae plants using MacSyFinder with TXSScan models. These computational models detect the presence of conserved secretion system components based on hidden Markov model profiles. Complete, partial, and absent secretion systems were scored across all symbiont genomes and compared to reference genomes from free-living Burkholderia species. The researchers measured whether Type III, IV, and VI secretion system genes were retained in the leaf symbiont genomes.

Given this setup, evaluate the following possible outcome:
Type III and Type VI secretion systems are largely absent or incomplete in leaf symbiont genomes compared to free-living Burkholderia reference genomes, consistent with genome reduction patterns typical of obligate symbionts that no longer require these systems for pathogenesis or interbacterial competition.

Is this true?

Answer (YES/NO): YES